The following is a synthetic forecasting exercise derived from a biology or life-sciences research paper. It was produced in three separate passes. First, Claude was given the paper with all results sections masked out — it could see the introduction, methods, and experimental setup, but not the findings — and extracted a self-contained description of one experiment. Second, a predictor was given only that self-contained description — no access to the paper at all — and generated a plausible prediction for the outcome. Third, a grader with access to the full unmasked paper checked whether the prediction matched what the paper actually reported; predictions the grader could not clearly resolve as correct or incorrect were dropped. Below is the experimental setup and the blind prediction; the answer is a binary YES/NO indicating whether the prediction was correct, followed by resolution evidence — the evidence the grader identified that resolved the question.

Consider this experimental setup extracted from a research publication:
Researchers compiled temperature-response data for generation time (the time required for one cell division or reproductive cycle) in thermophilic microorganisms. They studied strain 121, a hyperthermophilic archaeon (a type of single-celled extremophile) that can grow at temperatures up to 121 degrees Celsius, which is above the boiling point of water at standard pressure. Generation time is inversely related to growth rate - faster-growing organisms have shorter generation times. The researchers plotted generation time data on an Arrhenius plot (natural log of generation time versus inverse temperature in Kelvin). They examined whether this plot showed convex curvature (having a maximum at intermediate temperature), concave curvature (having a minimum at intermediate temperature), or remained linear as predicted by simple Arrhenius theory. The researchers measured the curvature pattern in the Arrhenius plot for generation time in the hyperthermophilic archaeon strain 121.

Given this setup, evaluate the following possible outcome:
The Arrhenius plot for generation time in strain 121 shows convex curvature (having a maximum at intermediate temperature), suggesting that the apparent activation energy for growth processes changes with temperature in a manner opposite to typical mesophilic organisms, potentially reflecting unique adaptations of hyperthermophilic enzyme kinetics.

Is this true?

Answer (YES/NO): NO